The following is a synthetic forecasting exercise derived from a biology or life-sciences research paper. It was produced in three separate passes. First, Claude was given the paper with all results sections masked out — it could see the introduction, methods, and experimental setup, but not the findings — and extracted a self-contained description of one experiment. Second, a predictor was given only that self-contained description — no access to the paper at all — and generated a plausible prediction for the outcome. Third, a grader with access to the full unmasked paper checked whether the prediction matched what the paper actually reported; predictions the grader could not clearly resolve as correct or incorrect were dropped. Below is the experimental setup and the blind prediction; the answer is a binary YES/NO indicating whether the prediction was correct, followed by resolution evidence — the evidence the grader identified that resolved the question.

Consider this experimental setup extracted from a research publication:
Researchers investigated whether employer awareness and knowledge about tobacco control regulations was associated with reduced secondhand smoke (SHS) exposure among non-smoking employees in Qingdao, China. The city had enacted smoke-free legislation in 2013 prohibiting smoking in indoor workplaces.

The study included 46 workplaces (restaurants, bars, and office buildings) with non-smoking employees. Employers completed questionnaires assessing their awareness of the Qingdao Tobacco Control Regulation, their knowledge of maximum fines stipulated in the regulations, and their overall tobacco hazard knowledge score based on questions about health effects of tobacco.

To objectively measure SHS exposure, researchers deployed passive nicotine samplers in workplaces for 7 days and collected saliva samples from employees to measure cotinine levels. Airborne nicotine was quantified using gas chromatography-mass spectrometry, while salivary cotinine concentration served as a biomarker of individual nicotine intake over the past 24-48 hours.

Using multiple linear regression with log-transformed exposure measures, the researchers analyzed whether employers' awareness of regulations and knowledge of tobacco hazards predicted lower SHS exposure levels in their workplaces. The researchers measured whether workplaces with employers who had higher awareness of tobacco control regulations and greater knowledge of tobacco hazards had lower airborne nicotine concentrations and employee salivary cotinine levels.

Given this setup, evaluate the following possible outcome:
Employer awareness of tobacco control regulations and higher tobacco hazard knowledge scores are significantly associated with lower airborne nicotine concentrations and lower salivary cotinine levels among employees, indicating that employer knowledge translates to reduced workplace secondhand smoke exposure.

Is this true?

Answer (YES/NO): NO